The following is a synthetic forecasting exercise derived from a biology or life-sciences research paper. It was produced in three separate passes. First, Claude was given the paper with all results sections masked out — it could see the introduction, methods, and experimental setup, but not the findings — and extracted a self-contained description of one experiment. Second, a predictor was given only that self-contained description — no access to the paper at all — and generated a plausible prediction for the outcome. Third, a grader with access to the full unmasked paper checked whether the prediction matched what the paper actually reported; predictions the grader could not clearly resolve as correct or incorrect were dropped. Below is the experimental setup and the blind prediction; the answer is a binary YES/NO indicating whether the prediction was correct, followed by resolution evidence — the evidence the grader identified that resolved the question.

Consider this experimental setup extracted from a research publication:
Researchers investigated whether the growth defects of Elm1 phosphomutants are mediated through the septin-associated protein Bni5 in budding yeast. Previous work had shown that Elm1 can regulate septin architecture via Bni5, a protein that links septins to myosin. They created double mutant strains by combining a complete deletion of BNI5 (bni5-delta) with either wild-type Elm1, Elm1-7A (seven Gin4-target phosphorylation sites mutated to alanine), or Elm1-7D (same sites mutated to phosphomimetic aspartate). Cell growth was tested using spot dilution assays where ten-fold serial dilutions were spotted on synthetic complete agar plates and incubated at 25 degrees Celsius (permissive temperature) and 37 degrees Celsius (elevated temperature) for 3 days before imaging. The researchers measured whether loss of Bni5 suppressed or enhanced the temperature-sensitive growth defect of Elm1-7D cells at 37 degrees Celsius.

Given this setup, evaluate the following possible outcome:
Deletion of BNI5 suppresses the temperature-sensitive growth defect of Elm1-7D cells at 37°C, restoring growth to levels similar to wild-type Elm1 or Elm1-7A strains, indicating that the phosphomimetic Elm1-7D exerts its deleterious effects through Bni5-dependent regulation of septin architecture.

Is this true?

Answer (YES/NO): NO